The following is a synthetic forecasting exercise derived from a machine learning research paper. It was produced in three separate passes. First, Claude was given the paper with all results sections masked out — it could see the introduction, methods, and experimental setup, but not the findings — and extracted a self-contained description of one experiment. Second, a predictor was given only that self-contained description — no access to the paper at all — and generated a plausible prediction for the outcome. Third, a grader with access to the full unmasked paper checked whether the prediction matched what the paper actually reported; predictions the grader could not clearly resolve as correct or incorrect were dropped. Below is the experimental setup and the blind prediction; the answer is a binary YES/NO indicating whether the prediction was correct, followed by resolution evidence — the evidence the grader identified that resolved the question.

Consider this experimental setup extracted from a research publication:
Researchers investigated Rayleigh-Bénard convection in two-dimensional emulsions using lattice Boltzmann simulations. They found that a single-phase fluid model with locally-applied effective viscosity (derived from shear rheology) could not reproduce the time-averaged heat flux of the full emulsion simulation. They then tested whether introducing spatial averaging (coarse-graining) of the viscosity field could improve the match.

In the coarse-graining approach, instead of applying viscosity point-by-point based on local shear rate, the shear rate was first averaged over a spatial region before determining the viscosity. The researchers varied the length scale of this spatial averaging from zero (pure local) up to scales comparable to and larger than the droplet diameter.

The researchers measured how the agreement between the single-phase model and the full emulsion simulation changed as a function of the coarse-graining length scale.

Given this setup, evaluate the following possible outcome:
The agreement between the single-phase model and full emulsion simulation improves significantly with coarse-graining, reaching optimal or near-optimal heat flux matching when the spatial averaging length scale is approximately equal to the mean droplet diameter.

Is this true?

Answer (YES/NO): NO